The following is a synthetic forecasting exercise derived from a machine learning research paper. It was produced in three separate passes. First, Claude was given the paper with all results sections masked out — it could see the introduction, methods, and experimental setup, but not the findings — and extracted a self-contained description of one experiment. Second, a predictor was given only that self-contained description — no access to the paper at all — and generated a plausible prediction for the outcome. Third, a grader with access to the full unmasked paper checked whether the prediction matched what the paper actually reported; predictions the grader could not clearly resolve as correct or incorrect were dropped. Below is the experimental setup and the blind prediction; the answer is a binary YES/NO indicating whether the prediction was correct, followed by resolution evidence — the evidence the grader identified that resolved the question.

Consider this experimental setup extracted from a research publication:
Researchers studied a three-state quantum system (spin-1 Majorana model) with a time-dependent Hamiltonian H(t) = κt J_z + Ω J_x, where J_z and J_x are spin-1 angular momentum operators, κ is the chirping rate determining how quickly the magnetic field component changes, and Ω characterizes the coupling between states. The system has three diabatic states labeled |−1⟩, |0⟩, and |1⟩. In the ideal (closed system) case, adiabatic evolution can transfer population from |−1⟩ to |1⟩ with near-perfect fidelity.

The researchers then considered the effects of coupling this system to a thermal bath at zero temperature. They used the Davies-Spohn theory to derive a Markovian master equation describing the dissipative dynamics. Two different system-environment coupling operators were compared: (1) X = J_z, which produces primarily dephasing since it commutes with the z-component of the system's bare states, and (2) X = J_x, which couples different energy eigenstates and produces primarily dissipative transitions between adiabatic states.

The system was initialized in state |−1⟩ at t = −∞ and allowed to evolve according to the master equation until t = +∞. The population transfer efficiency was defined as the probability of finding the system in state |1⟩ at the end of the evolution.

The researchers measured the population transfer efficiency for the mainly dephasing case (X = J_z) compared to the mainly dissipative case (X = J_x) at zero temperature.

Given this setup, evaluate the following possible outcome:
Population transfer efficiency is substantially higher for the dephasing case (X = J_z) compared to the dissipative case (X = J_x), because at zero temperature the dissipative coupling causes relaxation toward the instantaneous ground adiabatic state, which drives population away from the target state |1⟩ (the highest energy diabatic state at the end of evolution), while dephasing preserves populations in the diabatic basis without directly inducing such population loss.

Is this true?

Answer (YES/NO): NO